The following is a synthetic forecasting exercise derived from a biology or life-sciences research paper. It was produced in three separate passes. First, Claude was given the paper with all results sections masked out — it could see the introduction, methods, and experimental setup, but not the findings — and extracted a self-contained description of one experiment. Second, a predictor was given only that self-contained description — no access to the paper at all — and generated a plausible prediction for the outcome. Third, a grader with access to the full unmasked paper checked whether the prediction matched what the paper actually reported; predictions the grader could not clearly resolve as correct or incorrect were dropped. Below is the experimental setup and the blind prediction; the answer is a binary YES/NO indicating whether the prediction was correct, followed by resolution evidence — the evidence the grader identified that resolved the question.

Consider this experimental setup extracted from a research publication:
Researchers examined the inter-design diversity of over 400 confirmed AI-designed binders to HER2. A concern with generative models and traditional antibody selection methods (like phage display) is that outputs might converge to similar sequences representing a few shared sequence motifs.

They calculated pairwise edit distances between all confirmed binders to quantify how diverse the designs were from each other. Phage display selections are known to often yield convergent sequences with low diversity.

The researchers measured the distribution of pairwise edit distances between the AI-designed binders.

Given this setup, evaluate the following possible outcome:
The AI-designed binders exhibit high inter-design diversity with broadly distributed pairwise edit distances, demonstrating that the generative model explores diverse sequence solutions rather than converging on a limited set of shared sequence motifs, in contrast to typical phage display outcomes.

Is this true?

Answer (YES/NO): YES